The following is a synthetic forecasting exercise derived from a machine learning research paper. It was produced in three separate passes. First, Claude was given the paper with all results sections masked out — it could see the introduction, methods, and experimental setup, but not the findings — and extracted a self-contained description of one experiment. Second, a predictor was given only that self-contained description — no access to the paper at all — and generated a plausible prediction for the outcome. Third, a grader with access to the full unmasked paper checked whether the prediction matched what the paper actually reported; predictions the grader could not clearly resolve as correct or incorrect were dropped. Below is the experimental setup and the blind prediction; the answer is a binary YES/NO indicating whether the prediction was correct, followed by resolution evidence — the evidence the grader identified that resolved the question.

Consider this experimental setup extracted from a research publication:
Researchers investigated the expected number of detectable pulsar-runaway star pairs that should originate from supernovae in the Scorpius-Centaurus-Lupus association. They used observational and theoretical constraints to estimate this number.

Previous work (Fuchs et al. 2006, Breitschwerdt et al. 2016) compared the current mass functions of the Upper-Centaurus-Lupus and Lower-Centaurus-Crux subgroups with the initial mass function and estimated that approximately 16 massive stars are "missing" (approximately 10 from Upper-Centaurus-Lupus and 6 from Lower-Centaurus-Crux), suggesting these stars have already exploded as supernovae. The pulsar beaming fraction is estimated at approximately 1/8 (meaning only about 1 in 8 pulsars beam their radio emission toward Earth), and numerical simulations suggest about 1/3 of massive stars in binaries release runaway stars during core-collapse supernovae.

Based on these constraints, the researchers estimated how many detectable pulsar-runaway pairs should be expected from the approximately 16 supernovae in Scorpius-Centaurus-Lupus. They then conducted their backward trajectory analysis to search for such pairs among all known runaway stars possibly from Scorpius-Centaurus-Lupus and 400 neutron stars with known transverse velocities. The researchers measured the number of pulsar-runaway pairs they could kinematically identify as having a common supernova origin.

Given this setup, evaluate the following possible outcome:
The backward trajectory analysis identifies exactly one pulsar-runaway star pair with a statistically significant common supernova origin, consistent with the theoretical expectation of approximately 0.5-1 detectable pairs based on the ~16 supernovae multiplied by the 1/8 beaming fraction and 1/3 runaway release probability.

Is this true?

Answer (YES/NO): YES